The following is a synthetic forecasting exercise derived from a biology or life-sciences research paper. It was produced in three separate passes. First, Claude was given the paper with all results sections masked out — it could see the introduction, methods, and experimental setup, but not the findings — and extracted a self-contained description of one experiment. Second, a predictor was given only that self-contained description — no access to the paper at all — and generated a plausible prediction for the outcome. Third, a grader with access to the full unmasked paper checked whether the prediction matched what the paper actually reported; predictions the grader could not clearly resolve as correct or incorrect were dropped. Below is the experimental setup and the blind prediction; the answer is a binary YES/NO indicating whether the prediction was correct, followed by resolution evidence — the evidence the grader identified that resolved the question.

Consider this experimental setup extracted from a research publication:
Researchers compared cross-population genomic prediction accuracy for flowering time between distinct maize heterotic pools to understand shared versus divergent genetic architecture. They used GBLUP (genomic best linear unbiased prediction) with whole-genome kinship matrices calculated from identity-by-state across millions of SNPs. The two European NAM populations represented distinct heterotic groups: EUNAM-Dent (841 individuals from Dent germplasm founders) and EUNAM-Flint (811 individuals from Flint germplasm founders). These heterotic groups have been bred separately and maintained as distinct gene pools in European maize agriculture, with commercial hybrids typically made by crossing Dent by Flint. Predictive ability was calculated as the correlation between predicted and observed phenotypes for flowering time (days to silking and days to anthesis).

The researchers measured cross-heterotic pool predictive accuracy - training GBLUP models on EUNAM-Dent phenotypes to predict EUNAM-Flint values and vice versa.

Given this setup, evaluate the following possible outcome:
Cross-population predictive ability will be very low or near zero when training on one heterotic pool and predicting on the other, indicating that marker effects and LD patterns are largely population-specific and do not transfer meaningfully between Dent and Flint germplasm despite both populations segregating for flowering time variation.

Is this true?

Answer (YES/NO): YES